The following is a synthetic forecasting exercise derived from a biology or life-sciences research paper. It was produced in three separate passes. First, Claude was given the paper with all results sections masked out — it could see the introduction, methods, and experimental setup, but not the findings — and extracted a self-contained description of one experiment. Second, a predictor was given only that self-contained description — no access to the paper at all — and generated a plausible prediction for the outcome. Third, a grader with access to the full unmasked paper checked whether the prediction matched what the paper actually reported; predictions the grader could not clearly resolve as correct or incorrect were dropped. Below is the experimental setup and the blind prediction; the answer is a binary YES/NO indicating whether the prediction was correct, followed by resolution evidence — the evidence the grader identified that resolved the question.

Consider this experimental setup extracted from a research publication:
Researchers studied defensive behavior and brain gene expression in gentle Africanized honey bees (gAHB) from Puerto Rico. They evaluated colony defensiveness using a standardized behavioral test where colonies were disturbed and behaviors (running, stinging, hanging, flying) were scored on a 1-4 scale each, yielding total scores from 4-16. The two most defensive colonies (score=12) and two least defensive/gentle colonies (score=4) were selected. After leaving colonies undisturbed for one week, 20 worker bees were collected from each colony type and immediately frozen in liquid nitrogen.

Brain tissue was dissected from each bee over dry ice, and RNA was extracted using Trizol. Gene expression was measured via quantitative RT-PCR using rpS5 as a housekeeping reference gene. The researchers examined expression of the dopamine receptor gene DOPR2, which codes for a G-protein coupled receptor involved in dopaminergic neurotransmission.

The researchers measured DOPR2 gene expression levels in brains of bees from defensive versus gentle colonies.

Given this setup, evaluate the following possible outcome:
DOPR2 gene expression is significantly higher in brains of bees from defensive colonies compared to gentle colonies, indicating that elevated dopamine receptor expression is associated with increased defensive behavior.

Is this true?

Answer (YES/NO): NO